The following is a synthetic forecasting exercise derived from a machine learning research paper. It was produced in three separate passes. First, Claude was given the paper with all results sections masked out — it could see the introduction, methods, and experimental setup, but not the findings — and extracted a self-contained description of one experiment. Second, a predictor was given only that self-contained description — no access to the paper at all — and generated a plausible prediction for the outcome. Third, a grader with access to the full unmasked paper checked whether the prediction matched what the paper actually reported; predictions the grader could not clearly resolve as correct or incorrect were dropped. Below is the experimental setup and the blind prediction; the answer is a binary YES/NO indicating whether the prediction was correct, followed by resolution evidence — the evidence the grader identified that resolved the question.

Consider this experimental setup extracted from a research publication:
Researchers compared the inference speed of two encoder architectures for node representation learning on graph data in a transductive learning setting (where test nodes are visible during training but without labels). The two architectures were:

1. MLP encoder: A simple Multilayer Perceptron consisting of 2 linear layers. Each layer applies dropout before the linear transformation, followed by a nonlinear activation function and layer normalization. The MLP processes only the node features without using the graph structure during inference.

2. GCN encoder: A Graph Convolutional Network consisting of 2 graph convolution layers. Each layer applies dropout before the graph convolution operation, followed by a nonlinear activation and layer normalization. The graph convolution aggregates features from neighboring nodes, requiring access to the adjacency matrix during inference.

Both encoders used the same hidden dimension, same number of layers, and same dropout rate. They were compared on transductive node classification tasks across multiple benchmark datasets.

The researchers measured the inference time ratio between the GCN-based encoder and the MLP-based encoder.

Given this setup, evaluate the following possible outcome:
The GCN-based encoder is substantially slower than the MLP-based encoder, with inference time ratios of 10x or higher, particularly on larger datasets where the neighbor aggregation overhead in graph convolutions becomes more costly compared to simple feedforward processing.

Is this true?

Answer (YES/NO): YES